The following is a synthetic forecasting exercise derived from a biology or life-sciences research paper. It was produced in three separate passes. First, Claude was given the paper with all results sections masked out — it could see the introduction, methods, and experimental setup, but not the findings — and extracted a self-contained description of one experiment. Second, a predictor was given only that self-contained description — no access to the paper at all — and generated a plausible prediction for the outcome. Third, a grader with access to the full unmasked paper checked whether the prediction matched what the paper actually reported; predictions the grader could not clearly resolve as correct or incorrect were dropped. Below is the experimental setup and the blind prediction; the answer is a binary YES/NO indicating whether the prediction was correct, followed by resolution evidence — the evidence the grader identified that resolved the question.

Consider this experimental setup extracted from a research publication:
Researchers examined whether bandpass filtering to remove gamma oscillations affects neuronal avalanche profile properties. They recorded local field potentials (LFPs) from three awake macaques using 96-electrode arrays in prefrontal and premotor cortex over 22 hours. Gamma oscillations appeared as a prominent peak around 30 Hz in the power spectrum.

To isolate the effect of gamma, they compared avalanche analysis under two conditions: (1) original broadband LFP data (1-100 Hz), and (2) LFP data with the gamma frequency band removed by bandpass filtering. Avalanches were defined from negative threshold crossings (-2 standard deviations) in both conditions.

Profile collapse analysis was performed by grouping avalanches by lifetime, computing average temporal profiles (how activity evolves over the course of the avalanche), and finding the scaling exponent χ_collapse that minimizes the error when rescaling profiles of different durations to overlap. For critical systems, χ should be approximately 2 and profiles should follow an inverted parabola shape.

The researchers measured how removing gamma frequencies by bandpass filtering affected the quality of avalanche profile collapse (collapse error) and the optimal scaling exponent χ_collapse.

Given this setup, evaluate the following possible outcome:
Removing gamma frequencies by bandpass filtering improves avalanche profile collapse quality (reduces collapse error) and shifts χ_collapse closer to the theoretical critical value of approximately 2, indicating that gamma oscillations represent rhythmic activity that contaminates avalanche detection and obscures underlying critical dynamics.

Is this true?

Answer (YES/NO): NO